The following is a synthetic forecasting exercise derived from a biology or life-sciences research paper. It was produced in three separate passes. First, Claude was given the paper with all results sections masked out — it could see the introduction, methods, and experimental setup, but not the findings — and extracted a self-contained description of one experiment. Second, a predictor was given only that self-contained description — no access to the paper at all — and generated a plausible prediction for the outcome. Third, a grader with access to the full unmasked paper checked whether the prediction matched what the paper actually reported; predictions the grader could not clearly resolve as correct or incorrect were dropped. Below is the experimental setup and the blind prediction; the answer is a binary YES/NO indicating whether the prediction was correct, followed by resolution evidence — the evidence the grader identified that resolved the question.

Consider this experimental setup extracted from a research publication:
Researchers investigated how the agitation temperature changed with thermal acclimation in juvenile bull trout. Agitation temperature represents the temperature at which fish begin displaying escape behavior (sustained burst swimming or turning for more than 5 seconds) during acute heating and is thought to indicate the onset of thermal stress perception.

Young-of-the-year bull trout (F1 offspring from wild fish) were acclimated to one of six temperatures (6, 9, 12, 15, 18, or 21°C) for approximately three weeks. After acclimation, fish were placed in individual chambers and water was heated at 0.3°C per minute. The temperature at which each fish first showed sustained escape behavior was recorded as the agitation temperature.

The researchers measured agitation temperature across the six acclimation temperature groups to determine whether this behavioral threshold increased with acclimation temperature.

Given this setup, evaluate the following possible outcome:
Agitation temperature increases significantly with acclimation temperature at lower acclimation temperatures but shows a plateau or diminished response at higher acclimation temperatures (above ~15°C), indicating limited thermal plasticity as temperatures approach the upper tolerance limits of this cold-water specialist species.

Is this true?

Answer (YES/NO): NO